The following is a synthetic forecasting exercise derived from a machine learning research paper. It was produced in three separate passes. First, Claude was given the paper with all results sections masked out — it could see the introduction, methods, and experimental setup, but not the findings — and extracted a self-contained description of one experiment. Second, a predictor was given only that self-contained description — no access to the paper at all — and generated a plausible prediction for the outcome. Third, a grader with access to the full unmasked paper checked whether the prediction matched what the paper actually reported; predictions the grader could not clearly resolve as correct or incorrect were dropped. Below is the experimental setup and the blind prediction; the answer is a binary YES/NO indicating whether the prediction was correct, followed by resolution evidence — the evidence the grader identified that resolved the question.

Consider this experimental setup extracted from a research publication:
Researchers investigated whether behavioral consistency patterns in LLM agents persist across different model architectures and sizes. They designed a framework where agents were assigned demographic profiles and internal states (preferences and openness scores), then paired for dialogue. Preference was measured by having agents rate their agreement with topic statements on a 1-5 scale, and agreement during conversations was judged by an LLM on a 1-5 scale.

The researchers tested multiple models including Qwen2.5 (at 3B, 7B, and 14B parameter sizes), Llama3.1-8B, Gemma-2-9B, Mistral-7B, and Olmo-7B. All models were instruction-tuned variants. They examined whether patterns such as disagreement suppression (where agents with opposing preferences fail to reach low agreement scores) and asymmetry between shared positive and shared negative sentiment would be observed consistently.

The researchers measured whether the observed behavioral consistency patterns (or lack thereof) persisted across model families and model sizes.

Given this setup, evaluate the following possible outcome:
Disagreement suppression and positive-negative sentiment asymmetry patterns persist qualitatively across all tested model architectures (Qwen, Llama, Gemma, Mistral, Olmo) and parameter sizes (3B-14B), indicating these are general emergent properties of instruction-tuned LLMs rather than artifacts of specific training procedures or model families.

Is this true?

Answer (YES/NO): YES